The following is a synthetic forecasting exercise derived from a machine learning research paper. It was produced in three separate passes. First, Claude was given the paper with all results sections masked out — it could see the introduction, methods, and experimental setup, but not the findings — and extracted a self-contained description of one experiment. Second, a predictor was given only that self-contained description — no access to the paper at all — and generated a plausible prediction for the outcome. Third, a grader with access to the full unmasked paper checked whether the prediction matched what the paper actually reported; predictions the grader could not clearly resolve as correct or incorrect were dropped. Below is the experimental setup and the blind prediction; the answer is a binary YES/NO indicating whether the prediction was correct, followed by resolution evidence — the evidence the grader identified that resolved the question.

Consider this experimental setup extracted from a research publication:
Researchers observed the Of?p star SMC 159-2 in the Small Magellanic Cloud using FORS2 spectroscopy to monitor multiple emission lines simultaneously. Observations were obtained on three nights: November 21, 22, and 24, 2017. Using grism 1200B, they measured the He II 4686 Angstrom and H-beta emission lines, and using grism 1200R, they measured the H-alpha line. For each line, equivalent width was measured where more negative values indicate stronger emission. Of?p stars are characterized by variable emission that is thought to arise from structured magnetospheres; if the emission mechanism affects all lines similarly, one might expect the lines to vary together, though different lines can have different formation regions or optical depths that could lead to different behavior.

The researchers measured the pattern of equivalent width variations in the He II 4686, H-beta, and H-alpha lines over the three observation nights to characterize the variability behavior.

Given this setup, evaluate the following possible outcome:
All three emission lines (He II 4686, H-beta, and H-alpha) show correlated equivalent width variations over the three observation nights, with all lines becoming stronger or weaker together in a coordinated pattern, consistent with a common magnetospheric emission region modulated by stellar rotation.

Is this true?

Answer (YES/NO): YES